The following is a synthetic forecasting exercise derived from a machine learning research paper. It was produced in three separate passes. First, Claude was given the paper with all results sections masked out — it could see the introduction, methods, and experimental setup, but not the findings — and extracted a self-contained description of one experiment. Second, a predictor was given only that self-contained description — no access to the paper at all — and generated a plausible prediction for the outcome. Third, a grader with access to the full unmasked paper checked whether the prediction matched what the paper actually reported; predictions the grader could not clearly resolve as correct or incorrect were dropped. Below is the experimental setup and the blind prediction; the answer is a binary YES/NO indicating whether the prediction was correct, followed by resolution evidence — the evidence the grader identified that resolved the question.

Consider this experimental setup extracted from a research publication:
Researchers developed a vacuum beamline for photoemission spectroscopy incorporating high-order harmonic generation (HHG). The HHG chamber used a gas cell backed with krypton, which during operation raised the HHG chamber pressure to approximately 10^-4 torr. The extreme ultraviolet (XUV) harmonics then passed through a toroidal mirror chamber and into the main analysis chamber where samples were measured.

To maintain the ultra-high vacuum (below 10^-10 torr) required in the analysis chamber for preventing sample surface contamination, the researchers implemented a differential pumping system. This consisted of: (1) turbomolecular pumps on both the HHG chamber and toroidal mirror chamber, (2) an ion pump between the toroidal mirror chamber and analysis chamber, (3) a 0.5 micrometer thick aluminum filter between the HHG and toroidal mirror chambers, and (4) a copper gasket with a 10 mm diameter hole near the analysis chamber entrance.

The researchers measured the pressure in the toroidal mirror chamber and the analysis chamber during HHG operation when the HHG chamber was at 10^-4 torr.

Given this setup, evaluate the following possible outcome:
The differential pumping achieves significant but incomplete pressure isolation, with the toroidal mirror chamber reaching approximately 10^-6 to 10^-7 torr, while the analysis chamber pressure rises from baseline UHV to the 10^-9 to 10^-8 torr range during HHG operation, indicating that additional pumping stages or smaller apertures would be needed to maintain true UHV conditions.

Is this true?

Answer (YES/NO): NO